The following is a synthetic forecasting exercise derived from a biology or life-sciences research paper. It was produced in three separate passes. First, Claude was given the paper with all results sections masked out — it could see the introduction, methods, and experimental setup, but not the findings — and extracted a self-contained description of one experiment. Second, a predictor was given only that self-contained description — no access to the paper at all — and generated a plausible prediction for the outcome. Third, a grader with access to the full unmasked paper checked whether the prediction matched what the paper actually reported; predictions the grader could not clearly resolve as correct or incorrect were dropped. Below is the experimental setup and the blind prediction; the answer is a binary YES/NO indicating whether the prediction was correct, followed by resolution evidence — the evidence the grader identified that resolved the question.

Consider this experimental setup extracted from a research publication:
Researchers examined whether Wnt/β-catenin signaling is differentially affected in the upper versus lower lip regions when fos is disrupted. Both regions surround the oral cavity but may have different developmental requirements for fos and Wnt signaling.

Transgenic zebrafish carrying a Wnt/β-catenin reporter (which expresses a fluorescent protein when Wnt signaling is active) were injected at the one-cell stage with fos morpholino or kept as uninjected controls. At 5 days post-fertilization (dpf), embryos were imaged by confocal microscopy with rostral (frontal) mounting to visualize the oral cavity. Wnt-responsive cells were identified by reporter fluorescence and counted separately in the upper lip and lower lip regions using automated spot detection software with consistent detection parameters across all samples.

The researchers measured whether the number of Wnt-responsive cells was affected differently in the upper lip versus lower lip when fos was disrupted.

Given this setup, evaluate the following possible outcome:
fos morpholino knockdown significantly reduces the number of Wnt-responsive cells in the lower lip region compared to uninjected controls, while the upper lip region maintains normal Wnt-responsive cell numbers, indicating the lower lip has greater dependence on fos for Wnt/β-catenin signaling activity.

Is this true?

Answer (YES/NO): NO